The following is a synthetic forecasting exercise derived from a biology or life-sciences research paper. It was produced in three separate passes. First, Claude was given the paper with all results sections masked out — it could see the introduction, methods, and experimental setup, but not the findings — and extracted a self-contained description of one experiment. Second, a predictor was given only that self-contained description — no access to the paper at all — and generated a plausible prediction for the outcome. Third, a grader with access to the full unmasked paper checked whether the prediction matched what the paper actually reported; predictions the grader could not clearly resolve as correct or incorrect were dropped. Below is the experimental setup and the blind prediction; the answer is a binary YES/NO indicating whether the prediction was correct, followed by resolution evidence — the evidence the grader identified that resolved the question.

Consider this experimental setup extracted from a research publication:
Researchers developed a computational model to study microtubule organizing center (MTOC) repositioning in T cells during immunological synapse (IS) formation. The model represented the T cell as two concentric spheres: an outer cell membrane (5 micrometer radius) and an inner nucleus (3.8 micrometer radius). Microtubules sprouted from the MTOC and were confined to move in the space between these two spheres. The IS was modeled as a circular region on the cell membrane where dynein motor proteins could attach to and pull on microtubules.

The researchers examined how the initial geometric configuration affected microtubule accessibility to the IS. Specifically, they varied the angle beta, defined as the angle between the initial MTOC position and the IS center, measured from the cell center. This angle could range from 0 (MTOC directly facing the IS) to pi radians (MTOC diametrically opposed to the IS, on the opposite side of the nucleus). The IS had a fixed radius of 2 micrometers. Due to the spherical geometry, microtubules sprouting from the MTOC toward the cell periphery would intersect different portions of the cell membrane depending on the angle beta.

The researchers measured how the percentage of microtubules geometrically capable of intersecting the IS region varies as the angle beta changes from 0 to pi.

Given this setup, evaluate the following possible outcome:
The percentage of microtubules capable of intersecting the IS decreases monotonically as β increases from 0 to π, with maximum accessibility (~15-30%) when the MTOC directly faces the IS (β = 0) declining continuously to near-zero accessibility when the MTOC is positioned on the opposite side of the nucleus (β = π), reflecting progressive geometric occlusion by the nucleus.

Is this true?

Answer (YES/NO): NO